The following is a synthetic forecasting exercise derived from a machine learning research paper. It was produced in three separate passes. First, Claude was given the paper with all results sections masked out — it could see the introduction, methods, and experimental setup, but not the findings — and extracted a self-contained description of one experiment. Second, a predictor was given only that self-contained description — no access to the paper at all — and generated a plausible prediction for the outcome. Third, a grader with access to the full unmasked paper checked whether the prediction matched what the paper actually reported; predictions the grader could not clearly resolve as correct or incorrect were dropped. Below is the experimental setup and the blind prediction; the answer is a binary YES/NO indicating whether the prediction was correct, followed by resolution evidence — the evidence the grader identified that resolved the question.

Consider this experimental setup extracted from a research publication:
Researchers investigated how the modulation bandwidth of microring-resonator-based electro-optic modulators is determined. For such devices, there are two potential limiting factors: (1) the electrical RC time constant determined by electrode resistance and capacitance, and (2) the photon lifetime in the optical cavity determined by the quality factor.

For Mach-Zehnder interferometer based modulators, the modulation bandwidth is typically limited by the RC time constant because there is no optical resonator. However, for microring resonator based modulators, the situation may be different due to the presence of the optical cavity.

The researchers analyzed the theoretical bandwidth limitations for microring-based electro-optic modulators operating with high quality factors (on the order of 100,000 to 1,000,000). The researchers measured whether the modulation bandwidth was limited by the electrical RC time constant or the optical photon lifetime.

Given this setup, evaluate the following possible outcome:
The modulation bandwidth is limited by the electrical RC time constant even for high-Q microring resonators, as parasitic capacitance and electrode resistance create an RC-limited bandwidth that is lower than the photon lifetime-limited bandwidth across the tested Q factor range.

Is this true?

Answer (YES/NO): NO